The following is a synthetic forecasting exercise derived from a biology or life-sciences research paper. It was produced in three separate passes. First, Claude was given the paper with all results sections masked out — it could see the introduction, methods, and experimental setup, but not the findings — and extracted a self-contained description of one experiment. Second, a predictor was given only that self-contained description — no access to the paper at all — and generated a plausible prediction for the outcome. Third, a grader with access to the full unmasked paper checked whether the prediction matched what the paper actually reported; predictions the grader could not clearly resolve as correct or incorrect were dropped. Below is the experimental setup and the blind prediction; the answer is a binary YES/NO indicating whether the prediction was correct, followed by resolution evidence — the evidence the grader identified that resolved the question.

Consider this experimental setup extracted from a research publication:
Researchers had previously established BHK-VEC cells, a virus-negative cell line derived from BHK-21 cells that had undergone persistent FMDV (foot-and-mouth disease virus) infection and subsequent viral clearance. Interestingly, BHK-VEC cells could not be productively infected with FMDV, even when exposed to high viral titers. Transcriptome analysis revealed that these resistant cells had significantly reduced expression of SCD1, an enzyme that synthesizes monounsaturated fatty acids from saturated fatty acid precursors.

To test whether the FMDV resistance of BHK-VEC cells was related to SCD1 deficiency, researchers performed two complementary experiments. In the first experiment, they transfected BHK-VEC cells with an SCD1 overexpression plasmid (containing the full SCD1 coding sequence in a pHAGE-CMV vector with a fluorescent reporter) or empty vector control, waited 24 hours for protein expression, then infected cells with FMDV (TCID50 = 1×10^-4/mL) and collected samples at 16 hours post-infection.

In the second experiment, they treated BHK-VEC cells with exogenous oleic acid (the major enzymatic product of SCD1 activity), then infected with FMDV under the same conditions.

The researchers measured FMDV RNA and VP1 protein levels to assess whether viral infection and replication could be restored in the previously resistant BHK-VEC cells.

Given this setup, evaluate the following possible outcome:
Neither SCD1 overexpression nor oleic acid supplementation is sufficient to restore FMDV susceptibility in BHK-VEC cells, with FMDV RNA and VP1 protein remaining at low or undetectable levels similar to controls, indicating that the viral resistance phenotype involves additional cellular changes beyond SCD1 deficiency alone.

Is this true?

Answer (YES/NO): NO